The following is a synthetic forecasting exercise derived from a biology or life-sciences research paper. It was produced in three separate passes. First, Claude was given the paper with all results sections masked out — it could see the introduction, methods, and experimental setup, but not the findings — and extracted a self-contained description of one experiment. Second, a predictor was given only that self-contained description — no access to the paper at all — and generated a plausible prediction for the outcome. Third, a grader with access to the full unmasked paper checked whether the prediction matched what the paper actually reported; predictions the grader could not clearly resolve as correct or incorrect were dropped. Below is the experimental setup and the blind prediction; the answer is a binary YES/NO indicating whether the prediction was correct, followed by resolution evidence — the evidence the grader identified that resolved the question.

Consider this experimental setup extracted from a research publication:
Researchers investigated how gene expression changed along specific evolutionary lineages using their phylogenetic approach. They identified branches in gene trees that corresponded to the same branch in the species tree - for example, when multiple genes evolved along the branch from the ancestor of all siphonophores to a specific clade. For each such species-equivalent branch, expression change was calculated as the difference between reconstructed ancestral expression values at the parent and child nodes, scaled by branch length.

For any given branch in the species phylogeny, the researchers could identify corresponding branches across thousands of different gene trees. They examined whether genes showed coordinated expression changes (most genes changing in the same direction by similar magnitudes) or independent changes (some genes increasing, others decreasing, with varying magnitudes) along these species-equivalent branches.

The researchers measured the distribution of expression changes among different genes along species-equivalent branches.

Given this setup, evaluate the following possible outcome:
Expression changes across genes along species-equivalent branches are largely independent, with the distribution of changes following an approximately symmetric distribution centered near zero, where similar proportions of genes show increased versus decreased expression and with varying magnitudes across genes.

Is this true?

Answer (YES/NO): YES